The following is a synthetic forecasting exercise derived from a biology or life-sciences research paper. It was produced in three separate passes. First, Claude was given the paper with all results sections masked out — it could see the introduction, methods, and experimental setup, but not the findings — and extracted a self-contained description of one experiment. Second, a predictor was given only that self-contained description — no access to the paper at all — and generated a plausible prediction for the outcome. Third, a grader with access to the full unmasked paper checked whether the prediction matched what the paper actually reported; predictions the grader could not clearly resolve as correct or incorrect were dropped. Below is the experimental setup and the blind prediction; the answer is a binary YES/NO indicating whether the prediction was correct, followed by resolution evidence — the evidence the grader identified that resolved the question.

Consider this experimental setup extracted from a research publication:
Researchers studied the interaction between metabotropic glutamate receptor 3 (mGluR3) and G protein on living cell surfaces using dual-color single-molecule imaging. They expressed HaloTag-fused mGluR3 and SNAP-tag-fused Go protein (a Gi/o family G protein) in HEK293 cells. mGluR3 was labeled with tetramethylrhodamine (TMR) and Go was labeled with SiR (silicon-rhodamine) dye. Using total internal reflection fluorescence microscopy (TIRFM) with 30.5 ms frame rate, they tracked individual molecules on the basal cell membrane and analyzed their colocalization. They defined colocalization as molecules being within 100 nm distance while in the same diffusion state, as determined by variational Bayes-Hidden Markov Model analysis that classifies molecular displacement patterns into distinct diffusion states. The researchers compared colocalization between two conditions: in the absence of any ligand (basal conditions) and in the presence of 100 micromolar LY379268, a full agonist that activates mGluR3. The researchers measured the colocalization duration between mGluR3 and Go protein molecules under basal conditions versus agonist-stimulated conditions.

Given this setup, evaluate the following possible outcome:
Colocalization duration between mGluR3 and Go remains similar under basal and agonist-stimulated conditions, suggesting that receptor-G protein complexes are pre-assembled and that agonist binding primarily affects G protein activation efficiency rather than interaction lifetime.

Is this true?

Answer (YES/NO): YES